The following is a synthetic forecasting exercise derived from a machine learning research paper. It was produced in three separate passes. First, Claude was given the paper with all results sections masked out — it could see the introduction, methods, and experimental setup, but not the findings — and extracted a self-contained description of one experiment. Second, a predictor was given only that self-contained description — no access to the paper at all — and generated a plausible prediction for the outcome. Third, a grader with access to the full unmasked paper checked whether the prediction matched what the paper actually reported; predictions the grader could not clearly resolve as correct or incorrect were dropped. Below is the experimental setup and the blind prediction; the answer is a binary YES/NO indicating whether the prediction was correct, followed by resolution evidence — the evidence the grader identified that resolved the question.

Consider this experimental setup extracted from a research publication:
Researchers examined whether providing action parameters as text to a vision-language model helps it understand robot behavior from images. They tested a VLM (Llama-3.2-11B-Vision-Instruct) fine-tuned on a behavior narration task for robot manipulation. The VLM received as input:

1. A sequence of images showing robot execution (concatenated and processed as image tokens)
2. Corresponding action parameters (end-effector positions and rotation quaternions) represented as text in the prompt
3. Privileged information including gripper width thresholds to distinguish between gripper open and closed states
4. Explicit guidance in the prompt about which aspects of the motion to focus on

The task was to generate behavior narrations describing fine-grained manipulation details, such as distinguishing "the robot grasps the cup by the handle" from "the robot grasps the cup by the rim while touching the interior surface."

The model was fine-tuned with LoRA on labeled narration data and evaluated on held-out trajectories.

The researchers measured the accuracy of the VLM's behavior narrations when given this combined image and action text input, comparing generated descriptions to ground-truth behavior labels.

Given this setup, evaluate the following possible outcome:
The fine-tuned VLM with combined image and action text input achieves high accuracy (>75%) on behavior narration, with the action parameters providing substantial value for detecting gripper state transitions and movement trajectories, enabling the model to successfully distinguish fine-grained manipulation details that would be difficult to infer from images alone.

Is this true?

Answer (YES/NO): NO